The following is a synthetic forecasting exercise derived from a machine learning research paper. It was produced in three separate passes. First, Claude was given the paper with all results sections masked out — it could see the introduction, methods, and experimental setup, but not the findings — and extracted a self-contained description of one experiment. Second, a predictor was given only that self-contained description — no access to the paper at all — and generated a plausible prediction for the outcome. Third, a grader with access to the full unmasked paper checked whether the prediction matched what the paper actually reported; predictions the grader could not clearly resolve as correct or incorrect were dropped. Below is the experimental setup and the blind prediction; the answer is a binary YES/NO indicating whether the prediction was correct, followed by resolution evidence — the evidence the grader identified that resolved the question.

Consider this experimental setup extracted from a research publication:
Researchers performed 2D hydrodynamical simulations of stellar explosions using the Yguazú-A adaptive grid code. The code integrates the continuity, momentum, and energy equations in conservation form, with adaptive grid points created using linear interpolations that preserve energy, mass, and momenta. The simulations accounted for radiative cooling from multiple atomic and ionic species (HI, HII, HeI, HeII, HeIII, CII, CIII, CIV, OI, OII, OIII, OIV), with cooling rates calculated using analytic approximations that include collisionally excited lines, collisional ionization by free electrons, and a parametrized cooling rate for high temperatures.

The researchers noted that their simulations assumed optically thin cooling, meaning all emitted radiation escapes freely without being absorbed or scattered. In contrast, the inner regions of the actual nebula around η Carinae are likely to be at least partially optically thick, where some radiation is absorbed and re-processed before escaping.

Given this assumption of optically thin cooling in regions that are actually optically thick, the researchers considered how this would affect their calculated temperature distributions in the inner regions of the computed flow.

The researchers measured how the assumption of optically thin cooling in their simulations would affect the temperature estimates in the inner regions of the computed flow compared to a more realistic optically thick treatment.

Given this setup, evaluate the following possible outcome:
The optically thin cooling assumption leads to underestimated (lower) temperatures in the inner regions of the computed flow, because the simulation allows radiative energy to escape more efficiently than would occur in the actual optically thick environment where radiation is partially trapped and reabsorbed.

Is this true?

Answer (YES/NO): YES